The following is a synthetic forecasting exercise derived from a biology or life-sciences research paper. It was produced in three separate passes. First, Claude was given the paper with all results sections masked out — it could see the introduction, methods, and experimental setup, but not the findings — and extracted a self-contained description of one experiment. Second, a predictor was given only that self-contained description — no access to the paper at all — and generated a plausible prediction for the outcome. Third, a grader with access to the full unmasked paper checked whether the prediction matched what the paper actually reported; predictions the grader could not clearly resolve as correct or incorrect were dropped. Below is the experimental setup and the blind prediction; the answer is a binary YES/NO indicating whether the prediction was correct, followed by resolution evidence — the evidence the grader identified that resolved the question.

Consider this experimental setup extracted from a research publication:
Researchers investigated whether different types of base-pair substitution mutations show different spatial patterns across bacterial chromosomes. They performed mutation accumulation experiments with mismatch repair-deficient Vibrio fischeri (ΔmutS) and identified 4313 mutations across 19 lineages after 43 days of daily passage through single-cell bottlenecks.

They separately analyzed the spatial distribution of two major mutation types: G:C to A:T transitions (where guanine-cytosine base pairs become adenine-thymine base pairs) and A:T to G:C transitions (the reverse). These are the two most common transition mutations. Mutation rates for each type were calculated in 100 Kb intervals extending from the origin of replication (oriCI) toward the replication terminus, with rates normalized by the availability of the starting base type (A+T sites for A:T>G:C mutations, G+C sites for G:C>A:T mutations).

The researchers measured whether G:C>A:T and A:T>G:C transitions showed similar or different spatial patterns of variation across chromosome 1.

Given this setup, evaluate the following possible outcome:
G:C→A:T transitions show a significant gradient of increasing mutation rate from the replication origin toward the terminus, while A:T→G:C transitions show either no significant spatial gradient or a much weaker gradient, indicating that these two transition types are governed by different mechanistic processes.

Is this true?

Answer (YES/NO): NO